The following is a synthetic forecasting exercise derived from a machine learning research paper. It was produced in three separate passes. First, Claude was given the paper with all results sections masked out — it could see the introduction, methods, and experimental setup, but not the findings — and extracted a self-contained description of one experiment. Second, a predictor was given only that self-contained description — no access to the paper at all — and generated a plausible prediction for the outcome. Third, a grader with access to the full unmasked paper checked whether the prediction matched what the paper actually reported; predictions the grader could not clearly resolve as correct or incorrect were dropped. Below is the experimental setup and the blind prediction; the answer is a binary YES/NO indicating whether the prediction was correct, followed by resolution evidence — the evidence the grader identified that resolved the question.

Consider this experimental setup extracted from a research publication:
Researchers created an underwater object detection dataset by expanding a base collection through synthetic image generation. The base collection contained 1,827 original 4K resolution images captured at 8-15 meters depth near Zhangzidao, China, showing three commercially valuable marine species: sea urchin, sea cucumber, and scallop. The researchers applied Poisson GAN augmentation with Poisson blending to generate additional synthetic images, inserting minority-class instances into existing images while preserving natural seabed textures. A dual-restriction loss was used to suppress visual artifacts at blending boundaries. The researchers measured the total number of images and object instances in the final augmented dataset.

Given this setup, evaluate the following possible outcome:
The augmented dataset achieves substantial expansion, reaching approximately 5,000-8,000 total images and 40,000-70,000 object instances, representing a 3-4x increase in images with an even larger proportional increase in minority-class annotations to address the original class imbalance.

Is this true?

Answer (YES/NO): NO